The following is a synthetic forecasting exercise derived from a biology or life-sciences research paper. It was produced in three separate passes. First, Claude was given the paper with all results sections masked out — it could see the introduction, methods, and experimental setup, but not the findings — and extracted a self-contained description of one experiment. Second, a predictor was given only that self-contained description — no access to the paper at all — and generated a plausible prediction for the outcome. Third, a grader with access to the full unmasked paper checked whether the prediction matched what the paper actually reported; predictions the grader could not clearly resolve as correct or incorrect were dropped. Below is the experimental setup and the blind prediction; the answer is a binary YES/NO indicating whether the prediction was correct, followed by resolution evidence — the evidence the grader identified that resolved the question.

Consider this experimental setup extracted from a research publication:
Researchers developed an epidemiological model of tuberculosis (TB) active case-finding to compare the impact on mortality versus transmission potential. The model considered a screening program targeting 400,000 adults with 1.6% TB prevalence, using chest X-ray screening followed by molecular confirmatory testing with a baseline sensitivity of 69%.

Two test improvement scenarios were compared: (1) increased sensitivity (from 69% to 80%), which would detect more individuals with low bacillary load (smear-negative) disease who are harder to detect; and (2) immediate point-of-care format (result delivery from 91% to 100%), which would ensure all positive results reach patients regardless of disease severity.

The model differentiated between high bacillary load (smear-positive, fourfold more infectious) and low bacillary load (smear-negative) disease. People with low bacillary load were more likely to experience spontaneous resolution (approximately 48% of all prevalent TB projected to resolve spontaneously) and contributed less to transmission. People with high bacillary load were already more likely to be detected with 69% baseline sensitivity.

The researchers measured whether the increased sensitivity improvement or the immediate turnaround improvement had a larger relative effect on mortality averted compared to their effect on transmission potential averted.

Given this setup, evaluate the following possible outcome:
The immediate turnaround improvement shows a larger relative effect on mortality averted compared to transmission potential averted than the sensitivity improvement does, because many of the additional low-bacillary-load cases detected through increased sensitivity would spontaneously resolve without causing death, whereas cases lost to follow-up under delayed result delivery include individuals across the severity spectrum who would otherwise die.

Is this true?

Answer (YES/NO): NO